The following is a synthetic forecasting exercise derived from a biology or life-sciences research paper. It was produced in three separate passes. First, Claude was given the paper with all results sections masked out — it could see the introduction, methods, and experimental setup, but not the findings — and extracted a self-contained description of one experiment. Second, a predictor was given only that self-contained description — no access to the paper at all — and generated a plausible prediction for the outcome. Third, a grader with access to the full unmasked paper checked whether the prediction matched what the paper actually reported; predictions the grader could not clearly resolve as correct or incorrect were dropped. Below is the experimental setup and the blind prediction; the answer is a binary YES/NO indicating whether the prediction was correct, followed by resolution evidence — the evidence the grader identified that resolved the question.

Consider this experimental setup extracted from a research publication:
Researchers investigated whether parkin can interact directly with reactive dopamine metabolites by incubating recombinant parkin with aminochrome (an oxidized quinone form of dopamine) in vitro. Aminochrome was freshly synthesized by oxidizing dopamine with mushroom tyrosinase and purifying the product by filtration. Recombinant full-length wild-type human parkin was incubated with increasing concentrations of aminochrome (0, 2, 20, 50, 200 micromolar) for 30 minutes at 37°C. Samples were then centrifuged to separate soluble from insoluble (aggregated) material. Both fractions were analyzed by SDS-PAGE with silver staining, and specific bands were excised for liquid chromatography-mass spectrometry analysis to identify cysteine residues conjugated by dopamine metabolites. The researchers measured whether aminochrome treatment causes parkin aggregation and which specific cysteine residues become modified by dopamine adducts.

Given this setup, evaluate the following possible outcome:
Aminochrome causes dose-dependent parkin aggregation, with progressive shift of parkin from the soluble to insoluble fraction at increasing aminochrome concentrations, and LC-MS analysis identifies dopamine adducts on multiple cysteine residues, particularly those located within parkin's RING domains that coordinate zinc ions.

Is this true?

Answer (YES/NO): NO